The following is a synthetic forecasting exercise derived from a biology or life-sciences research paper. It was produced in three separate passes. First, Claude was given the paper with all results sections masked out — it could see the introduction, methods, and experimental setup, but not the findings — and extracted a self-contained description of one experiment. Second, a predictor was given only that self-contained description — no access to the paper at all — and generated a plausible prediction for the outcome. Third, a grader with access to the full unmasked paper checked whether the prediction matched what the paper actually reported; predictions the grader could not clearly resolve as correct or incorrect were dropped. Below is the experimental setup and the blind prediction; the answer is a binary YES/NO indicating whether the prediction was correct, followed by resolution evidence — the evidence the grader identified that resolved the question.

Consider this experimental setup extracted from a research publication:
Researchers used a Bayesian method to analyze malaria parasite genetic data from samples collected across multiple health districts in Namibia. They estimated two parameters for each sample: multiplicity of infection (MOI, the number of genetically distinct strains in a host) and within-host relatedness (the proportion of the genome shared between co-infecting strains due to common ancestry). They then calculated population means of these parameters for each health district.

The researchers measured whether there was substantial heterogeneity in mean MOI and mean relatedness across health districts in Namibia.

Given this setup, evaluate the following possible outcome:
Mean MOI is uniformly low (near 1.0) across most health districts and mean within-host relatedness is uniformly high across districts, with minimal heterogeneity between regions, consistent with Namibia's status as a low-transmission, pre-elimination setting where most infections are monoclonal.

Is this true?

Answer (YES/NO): NO